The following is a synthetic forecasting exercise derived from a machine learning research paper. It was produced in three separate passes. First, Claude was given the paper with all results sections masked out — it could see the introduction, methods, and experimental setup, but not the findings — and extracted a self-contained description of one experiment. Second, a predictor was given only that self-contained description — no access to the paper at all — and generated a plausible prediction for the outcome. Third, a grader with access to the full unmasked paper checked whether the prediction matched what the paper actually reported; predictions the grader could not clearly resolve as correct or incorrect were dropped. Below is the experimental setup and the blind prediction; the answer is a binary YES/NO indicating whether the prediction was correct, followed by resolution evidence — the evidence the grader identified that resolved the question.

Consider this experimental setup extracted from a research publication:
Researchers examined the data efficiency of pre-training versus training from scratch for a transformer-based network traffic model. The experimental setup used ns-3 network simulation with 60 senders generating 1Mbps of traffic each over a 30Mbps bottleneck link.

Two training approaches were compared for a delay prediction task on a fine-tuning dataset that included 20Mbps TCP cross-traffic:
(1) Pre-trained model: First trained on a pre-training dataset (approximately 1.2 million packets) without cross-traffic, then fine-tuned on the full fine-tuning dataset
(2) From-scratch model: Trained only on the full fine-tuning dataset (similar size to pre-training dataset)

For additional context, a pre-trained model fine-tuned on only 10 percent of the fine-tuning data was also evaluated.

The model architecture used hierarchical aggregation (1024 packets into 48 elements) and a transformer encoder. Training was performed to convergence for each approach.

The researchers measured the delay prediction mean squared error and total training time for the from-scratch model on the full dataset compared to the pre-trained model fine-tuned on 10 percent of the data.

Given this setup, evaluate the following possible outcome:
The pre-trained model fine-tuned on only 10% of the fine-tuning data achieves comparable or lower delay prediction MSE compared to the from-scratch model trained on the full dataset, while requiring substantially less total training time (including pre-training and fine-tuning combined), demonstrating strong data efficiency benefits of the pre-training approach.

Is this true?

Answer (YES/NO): NO